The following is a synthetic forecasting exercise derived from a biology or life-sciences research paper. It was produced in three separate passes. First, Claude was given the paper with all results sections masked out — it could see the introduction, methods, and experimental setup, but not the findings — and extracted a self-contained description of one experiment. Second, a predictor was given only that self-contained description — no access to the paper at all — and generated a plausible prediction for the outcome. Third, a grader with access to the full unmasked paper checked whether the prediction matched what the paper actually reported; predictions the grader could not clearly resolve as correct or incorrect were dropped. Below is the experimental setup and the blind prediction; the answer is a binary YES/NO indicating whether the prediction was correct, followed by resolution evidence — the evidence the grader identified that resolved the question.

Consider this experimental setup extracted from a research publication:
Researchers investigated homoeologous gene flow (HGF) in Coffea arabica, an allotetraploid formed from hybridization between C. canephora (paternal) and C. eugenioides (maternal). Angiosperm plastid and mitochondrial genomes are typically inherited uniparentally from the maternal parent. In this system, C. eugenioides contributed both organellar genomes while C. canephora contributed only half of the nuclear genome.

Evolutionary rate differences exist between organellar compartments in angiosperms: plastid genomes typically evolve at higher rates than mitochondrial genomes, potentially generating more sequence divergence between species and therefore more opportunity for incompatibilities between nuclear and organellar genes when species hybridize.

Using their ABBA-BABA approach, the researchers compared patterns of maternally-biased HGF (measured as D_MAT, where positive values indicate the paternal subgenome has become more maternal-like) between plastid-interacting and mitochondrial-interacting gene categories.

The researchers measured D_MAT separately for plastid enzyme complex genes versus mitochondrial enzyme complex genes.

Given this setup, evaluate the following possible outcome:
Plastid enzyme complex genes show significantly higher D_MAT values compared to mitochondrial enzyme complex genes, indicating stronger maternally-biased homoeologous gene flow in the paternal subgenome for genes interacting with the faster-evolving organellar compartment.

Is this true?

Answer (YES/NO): YES